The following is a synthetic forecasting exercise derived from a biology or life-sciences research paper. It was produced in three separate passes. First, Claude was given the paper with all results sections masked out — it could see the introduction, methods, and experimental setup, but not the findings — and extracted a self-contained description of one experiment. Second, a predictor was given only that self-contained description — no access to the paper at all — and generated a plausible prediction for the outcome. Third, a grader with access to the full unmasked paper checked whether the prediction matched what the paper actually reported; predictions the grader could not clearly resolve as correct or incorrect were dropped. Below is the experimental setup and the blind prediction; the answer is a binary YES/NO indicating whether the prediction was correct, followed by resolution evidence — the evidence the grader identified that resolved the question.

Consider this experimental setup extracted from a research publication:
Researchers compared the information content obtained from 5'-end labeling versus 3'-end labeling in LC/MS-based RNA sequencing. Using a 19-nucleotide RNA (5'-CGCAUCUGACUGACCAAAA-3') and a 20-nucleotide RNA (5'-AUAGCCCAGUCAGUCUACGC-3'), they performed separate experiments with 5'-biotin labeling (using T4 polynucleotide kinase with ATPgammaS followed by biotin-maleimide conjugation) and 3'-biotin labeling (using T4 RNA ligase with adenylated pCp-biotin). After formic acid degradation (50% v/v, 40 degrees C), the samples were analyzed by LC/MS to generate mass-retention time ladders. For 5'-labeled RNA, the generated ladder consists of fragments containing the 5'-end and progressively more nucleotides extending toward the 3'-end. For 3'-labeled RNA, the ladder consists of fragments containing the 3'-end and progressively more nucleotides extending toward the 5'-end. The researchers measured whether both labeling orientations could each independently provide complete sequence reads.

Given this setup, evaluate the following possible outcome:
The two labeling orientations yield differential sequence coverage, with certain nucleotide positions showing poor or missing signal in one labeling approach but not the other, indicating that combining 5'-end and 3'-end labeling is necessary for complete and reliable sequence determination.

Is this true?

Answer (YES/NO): NO